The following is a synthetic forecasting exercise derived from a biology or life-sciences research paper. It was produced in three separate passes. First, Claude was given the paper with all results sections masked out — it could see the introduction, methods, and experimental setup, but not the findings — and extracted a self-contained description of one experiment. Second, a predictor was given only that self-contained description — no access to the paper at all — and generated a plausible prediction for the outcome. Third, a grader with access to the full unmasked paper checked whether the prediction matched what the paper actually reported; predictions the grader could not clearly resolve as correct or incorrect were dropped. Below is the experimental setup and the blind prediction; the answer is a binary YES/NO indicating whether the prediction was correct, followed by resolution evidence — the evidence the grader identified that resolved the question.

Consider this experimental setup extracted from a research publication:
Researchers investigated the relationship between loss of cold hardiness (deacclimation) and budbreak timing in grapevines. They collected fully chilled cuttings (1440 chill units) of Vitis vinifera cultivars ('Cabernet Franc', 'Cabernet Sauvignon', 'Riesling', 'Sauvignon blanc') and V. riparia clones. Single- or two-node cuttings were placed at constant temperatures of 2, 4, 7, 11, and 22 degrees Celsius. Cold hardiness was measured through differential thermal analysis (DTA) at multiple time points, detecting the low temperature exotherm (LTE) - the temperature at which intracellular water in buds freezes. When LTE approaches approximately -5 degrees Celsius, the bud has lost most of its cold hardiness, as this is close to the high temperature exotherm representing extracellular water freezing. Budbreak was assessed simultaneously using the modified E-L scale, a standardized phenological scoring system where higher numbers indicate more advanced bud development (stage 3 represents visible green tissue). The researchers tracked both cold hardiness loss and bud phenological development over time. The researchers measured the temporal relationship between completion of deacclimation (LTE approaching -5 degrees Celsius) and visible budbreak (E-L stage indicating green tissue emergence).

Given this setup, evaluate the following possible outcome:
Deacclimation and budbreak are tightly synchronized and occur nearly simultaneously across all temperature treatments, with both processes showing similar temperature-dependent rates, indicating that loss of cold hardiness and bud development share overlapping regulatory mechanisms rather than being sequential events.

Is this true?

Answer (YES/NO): NO